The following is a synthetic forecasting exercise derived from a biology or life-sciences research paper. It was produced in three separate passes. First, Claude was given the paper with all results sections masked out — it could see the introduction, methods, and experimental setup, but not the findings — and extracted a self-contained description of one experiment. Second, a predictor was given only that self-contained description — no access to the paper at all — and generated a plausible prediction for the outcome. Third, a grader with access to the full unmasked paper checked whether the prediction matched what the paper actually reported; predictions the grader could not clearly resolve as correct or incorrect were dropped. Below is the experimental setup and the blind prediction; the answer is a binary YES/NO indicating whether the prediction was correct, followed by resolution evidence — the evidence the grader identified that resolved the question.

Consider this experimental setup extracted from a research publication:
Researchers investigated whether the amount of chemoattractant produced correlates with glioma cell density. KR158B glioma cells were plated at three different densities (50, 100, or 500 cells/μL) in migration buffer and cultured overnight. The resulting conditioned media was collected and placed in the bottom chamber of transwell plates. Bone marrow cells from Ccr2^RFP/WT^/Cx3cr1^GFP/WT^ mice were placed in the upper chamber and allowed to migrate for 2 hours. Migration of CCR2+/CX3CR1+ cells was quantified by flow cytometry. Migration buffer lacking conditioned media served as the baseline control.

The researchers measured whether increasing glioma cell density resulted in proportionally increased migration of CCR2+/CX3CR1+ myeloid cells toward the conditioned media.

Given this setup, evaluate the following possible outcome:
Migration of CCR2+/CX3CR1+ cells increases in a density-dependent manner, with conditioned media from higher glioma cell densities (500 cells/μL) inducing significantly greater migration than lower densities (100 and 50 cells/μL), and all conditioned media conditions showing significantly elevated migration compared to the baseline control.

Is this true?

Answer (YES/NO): NO